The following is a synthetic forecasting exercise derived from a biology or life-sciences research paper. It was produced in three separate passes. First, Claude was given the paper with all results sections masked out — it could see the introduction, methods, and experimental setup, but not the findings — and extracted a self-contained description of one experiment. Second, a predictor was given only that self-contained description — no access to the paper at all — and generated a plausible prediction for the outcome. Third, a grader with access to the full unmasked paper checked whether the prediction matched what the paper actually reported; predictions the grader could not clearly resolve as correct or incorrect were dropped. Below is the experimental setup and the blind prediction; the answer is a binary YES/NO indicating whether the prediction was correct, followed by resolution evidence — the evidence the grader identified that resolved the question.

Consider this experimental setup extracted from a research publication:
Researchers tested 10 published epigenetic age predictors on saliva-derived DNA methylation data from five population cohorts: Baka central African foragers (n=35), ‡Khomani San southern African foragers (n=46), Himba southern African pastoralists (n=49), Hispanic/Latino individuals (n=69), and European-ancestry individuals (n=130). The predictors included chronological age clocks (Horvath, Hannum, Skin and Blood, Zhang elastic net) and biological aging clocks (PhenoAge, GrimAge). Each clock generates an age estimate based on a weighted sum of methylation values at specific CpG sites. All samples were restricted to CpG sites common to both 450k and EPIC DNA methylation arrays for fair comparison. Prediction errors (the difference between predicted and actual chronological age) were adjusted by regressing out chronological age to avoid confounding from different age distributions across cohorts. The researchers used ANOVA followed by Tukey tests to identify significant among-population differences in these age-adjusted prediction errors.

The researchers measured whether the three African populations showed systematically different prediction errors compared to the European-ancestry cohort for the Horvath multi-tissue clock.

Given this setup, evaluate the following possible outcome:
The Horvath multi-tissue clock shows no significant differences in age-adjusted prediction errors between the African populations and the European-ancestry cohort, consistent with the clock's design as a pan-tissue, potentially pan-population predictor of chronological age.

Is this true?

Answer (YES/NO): YES